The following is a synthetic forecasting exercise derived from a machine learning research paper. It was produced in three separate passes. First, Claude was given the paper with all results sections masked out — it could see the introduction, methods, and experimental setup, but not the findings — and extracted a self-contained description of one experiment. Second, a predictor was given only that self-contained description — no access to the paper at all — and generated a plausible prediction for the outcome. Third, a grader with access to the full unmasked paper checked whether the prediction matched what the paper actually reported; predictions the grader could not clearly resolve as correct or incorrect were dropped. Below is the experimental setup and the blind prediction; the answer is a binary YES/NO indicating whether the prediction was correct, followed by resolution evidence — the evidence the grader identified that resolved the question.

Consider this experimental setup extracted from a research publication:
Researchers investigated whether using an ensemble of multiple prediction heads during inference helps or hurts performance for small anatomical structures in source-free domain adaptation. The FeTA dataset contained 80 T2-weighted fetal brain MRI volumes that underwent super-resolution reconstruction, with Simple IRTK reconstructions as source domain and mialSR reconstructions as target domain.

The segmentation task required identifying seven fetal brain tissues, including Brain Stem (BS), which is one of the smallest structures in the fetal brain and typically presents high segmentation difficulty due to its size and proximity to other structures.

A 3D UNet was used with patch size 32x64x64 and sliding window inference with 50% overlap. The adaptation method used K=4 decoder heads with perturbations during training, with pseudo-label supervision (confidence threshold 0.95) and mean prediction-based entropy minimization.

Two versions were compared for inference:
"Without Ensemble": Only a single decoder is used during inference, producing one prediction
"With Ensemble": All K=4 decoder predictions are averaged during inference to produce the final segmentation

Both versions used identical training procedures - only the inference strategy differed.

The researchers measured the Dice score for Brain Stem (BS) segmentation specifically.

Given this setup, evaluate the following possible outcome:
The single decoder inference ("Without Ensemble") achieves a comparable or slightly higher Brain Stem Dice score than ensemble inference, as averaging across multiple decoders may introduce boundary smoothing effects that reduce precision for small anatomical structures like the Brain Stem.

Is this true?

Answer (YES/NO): YES